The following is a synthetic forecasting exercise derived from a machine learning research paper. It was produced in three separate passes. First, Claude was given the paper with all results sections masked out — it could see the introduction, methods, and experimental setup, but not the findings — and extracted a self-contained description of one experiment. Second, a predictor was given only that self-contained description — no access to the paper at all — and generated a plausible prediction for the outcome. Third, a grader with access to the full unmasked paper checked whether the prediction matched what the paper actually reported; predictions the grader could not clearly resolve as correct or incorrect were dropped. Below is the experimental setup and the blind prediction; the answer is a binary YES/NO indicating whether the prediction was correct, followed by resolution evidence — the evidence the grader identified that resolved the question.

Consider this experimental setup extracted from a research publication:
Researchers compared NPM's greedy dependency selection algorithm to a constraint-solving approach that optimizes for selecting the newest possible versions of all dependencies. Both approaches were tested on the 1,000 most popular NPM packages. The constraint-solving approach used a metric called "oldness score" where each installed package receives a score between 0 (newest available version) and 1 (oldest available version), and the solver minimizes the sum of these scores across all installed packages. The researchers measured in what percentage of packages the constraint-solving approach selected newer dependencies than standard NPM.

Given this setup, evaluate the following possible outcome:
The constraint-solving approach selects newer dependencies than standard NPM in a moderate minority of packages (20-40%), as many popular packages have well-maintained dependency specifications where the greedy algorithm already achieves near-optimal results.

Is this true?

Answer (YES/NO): NO